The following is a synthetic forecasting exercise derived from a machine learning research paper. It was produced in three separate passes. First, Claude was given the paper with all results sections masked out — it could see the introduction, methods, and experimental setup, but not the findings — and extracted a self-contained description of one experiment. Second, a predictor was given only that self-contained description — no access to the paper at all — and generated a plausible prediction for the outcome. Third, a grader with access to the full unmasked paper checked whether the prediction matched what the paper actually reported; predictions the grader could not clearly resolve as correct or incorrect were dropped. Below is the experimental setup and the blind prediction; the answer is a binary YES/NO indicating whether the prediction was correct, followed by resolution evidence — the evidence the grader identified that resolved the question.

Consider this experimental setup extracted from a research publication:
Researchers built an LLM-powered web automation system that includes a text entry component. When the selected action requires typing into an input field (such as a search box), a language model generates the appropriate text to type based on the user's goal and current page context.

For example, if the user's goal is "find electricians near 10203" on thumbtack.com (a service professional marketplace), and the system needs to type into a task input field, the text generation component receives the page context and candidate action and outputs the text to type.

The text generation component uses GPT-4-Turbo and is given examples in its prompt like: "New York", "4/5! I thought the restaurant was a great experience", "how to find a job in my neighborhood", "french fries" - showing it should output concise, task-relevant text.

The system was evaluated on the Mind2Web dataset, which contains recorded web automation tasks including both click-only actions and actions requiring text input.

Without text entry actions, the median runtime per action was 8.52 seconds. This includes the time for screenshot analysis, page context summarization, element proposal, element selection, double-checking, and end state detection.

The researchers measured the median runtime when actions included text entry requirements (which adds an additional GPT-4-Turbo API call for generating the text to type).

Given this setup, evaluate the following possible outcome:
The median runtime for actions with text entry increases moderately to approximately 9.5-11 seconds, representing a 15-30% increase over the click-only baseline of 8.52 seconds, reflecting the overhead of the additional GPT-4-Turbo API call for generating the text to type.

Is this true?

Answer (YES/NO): YES